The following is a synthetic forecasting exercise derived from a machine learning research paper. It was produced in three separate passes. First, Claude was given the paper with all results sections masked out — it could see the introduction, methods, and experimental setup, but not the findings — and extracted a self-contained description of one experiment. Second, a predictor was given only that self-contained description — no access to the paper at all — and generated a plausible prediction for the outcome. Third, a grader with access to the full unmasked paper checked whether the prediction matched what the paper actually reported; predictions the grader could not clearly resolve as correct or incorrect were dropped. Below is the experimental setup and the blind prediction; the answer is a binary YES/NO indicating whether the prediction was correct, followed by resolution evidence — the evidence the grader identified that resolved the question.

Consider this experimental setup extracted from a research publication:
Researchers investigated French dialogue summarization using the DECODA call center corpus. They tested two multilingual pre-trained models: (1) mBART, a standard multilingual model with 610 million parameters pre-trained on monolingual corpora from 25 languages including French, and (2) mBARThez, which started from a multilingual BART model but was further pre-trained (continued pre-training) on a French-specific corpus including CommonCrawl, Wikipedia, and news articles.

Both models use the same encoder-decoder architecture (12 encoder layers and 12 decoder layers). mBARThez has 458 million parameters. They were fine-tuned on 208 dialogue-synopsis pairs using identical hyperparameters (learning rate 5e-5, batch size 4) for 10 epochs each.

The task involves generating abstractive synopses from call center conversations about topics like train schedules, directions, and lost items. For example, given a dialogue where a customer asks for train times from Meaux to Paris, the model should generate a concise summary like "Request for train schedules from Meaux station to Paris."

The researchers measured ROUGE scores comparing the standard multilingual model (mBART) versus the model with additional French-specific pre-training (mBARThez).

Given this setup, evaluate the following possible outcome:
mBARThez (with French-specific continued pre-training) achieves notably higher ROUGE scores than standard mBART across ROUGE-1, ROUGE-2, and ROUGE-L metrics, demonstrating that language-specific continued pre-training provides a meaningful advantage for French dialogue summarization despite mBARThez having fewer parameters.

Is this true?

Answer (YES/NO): YES